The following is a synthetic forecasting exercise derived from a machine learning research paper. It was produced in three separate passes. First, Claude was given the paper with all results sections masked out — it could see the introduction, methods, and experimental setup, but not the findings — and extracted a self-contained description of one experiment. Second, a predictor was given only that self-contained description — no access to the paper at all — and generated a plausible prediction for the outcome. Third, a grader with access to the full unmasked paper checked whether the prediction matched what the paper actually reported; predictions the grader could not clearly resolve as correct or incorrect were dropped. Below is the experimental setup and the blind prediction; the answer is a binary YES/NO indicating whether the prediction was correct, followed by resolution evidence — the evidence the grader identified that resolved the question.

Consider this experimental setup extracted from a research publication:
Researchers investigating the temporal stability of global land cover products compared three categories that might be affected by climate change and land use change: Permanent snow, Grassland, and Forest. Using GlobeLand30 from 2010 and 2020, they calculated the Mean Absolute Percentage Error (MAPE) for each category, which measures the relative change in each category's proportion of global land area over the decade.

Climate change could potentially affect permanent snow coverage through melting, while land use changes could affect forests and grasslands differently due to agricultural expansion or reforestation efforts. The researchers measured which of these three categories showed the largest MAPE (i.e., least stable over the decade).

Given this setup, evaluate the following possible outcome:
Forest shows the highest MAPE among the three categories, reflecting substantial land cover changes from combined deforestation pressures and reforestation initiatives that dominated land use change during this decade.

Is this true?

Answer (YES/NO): NO